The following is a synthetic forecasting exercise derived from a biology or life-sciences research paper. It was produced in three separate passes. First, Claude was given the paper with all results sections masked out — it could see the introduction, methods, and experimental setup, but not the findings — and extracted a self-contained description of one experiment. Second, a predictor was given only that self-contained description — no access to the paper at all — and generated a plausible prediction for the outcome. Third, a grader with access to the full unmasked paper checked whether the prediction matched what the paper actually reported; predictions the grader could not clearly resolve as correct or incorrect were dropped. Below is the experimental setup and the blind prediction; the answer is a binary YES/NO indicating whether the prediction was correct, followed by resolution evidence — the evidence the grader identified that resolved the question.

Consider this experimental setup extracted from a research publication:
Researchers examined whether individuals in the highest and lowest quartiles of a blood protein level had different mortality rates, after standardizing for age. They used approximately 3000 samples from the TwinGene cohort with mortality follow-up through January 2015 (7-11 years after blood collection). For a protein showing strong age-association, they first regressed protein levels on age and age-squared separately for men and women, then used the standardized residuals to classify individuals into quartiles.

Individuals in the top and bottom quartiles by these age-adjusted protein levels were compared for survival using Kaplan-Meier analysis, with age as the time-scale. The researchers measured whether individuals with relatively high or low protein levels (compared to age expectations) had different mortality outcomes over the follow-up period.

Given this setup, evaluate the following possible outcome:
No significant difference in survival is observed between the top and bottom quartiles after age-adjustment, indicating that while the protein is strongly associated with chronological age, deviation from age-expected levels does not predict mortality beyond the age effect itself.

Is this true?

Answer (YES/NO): NO